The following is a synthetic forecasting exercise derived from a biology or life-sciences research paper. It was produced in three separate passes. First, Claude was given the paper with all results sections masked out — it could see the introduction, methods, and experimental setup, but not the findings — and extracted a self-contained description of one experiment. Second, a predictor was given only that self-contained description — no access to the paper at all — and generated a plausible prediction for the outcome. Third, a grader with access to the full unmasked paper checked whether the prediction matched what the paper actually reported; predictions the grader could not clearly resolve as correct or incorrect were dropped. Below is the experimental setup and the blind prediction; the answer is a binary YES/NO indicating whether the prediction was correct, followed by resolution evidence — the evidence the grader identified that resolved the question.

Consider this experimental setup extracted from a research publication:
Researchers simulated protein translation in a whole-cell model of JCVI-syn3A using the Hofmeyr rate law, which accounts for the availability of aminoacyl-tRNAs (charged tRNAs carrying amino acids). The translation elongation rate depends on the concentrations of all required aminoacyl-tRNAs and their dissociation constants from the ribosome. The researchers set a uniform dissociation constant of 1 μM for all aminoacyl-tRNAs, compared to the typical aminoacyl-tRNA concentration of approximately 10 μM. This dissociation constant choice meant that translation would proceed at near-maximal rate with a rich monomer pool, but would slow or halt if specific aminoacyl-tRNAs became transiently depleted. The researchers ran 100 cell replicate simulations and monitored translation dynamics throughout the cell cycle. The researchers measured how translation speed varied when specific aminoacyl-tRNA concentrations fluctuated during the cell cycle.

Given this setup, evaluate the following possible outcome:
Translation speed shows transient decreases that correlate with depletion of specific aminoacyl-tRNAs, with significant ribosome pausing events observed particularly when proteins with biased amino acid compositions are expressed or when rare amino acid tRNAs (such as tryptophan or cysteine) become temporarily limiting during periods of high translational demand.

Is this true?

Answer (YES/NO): NO